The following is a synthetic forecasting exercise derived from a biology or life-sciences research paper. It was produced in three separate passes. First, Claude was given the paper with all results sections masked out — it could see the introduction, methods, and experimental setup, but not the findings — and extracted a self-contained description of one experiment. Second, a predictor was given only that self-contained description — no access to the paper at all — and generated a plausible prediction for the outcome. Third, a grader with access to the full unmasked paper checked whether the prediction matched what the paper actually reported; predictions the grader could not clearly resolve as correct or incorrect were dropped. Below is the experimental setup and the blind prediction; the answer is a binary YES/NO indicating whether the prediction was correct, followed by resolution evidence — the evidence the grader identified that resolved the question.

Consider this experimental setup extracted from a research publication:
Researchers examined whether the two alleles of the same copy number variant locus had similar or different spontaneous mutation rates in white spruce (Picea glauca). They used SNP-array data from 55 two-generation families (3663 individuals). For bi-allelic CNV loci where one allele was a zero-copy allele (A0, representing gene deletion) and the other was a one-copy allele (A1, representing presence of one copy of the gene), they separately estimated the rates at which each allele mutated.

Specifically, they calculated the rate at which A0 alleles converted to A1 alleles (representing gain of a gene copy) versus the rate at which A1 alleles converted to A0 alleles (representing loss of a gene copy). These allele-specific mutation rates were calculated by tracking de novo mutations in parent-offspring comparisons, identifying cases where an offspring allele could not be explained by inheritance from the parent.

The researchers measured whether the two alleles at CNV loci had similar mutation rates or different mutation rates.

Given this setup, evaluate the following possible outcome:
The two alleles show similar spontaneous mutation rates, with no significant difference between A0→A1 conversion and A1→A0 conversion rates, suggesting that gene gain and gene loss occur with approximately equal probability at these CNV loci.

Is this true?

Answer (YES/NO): NO